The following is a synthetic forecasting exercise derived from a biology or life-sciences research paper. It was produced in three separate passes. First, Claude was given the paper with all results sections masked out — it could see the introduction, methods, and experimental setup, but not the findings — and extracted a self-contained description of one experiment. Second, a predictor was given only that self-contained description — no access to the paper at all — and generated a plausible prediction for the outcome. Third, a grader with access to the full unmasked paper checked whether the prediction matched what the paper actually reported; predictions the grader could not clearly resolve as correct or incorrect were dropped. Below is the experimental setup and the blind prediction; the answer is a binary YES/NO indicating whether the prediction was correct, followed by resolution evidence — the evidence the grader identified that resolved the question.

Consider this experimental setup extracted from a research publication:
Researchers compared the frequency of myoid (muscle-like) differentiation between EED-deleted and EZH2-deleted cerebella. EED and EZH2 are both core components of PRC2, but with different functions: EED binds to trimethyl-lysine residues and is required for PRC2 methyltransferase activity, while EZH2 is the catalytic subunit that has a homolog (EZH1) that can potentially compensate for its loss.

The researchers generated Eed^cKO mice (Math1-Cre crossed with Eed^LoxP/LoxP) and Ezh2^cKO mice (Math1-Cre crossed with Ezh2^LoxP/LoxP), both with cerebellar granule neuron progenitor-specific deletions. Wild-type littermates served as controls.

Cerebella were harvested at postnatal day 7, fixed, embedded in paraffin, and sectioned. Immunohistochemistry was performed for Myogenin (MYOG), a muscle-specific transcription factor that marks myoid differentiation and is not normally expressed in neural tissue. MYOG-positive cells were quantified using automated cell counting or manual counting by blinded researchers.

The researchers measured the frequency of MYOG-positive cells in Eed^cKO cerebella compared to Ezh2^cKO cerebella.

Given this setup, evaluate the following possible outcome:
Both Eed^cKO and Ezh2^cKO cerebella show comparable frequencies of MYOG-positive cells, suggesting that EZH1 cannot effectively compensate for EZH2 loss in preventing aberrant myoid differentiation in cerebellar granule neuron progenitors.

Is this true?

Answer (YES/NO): NO